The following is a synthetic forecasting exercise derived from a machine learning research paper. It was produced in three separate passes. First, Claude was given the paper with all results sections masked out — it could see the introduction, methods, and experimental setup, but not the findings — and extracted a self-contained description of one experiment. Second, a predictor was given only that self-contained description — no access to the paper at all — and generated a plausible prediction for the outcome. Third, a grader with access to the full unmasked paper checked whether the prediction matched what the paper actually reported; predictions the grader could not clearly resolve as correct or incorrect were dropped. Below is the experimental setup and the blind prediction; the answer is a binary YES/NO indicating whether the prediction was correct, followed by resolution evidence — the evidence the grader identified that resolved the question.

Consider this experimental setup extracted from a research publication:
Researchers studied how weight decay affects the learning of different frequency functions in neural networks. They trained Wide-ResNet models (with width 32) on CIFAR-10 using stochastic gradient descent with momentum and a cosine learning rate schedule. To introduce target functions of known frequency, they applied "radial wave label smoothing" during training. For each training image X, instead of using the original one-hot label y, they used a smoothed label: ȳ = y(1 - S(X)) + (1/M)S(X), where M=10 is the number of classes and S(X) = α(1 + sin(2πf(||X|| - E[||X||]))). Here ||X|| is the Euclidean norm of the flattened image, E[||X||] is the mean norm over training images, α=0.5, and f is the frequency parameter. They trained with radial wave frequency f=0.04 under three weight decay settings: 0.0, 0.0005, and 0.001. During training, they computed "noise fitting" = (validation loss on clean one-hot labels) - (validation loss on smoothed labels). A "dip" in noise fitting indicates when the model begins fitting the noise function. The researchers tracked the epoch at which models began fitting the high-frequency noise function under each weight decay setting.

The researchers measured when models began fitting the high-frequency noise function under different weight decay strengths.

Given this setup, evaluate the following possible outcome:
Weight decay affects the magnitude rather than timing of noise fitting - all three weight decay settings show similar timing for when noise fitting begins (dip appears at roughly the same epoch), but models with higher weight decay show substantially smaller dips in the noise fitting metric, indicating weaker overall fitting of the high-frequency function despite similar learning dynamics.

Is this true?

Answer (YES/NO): NO